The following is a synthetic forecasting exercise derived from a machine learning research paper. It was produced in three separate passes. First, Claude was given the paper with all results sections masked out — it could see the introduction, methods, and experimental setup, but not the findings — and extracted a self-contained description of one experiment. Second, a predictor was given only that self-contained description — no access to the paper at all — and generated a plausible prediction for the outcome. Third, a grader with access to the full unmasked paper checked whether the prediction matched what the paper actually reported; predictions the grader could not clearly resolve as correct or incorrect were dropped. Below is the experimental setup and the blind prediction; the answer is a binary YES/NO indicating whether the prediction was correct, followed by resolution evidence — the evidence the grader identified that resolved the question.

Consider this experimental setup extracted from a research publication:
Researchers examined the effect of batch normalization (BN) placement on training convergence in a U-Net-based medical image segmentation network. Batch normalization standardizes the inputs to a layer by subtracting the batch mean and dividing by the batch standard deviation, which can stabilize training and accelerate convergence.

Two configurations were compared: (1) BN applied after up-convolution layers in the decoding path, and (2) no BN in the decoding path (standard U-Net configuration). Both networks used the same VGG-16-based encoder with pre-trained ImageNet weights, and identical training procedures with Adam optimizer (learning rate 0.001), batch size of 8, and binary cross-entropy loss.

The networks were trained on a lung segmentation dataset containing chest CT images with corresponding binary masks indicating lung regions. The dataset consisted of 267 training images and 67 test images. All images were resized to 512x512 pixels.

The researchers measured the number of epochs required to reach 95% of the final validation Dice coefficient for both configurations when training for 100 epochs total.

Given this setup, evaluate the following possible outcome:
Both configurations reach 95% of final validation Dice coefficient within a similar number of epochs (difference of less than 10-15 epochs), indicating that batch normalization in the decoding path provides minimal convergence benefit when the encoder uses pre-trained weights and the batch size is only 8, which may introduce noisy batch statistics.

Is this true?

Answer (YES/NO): NO